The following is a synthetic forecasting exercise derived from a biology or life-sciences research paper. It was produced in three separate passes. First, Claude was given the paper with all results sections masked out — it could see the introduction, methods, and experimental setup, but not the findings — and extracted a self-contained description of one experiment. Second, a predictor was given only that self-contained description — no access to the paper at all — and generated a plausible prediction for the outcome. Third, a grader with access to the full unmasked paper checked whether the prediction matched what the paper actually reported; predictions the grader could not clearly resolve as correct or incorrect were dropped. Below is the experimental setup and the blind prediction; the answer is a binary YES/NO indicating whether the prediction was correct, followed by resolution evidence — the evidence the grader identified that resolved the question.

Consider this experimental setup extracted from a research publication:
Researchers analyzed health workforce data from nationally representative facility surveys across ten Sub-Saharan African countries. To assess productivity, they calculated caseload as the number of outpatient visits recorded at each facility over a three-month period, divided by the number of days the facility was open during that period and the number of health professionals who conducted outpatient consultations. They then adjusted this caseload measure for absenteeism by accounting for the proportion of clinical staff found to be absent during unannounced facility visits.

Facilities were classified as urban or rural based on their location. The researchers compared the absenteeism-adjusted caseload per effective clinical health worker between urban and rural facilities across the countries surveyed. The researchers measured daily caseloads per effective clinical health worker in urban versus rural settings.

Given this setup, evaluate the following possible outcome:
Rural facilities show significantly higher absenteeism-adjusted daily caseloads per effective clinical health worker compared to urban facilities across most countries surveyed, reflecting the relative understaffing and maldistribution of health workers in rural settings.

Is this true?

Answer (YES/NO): NO